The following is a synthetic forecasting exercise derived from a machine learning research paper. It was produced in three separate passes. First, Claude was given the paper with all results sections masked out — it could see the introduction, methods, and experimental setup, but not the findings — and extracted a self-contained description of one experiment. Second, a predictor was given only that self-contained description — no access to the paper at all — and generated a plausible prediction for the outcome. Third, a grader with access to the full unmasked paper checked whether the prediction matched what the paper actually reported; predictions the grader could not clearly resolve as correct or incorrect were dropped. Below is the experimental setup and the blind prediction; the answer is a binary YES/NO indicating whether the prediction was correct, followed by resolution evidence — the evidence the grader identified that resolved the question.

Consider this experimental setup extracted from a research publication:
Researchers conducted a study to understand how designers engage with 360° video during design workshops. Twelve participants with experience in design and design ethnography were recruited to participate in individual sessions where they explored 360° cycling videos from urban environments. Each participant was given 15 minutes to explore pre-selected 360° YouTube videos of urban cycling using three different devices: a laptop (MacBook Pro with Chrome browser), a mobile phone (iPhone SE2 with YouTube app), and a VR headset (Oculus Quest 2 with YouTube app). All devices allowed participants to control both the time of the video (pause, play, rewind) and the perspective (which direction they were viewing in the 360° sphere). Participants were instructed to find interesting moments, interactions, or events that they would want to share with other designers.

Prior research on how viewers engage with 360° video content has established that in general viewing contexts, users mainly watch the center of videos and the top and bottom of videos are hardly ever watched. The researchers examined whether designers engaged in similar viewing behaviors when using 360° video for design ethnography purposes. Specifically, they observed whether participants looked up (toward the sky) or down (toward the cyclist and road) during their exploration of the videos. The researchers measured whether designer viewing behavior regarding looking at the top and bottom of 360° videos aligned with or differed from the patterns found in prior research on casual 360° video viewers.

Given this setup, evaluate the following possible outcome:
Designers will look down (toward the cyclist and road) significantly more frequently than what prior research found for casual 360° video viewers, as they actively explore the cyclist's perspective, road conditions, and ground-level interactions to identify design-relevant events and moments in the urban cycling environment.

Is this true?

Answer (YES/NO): YES